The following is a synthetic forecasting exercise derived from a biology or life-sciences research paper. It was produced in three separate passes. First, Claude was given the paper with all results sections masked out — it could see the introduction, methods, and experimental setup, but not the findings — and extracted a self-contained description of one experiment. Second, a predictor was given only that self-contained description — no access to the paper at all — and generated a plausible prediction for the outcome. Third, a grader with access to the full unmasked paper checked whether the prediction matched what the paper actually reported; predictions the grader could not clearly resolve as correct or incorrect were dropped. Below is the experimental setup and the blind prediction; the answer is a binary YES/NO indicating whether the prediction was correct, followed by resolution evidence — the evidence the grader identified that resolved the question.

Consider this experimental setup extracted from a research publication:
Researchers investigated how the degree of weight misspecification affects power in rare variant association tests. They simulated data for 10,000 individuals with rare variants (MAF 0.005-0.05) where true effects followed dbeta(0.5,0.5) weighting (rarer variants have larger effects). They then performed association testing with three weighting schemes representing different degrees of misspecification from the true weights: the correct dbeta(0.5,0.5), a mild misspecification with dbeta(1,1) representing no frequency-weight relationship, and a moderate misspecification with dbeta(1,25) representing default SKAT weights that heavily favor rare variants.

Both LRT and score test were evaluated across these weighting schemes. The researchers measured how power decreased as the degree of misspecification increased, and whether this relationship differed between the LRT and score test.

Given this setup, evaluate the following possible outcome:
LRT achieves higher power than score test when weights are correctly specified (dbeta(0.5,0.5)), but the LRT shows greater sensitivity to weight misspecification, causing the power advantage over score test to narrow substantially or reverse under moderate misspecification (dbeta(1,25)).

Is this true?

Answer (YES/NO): NO